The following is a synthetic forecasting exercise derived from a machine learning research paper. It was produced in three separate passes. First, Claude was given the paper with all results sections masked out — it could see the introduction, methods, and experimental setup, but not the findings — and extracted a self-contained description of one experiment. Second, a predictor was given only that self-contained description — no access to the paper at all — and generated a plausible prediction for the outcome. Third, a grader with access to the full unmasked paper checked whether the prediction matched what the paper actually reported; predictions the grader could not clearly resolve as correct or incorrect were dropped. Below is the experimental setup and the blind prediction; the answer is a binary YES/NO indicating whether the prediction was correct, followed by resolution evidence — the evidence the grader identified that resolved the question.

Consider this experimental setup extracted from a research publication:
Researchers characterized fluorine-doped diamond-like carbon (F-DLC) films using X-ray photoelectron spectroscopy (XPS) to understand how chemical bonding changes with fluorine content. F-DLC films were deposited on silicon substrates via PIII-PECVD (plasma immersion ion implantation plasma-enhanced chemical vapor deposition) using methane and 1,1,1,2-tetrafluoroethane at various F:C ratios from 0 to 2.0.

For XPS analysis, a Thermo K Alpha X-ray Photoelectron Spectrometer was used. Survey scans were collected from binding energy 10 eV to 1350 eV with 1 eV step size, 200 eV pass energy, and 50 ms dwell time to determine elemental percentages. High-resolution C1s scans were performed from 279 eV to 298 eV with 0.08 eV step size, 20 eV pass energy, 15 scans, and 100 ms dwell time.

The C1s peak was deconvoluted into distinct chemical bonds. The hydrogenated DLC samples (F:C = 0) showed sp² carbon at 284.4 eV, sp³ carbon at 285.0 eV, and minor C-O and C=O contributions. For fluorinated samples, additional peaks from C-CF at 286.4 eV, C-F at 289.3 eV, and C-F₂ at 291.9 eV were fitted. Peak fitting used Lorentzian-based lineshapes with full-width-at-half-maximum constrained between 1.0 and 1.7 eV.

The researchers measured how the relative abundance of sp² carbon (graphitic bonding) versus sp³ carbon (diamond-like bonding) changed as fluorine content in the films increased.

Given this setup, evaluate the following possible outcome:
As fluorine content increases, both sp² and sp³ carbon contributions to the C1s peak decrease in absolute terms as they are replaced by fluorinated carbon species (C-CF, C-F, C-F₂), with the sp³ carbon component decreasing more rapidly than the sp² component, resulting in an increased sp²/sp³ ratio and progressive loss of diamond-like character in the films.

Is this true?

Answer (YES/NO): NO